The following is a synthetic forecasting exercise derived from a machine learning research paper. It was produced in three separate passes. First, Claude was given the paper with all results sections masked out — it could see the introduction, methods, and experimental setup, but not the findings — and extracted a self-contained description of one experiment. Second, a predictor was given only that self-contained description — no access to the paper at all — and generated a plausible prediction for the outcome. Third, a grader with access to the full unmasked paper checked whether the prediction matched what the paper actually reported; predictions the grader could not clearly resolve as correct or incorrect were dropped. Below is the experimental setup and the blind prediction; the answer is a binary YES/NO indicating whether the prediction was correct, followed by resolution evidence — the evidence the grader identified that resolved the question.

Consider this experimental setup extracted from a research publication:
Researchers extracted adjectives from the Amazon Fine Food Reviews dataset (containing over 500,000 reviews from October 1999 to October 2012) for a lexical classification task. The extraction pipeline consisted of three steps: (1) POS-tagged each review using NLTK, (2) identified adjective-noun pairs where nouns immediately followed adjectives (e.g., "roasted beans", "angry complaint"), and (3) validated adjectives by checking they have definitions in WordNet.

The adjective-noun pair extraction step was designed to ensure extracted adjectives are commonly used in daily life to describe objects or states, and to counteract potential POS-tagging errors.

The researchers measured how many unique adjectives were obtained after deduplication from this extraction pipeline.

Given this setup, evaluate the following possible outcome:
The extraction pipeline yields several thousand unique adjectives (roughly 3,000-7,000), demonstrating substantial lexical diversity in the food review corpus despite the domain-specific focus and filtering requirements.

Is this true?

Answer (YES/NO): NO